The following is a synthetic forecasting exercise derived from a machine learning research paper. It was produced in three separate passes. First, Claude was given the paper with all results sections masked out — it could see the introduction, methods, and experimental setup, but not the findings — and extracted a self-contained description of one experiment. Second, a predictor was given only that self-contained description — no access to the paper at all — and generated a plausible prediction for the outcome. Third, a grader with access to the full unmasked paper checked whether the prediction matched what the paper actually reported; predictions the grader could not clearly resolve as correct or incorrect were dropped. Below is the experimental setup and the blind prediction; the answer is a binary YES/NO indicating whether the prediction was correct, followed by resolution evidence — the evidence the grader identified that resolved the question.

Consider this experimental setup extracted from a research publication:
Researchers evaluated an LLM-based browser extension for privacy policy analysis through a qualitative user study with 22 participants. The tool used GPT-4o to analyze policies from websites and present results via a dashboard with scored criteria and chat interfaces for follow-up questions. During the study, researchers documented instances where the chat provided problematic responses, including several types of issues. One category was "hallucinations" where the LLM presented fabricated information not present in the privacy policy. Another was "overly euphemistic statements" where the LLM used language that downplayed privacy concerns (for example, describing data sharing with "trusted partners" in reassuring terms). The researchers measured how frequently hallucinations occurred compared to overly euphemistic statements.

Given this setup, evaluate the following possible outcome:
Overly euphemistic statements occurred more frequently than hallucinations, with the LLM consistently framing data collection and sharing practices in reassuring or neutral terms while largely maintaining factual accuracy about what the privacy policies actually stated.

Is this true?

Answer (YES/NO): YES